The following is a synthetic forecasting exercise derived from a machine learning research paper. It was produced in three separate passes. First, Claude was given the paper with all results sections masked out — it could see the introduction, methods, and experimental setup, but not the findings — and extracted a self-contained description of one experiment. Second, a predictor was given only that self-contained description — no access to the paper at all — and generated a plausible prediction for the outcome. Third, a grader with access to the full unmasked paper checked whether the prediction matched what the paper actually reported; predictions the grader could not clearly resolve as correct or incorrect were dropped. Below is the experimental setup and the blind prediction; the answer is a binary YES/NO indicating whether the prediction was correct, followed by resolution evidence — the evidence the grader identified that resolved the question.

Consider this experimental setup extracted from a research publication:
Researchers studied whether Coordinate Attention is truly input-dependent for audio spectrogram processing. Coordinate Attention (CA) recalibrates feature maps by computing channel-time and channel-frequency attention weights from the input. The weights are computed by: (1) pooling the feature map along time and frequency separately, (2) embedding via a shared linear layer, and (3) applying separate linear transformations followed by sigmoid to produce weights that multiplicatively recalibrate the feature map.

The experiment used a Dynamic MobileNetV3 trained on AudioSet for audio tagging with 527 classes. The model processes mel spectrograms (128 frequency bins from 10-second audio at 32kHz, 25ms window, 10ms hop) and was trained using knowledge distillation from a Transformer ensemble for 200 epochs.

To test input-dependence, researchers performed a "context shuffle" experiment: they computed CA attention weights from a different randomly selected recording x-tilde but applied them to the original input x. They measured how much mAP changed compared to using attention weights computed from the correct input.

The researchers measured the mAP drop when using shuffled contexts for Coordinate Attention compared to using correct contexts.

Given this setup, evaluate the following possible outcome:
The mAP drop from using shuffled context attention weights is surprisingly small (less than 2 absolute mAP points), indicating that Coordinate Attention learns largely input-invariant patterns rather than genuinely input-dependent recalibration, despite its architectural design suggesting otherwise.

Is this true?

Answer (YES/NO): NO